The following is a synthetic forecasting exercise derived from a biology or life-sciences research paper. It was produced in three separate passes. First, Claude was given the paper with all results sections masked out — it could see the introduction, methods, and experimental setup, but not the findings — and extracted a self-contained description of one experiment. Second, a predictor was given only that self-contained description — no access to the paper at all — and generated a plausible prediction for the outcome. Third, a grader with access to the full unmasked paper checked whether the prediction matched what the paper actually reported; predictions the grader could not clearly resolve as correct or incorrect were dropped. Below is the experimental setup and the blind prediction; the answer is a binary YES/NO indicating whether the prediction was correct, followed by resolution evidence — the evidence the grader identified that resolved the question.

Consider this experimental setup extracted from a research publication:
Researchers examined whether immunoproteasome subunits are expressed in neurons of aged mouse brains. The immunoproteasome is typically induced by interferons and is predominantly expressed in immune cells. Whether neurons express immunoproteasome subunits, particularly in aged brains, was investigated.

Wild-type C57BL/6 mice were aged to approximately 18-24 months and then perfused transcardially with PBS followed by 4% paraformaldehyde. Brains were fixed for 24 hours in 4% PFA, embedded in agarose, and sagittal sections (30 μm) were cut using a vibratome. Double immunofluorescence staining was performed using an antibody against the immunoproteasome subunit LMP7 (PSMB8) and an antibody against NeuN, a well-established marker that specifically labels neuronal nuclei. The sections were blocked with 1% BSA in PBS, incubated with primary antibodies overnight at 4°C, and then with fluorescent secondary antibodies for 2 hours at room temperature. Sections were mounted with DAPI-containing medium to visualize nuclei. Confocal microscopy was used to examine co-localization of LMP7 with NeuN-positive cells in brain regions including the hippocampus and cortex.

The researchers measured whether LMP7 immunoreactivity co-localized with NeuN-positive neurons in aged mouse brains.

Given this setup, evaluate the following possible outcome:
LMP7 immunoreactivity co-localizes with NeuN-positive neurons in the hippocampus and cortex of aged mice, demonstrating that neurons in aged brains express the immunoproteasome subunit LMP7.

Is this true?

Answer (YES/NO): YES